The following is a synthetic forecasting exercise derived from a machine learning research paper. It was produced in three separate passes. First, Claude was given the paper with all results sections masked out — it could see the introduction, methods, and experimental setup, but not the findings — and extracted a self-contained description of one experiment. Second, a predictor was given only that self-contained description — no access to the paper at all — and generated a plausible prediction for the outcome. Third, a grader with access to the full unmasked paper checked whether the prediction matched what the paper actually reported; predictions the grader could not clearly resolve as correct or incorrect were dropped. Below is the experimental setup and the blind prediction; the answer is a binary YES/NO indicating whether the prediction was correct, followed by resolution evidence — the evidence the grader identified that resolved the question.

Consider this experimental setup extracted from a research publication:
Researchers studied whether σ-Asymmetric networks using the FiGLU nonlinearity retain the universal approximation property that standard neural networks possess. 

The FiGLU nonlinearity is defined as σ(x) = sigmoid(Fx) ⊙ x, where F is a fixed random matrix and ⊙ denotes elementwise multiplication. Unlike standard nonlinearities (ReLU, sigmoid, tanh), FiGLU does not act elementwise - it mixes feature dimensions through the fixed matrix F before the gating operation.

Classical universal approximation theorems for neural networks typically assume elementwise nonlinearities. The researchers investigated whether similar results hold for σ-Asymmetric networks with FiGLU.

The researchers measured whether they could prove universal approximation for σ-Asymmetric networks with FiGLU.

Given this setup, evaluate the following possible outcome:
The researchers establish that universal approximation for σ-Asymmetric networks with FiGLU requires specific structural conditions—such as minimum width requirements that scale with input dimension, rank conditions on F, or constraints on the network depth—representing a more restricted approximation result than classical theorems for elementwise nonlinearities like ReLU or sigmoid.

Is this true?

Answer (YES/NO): NO